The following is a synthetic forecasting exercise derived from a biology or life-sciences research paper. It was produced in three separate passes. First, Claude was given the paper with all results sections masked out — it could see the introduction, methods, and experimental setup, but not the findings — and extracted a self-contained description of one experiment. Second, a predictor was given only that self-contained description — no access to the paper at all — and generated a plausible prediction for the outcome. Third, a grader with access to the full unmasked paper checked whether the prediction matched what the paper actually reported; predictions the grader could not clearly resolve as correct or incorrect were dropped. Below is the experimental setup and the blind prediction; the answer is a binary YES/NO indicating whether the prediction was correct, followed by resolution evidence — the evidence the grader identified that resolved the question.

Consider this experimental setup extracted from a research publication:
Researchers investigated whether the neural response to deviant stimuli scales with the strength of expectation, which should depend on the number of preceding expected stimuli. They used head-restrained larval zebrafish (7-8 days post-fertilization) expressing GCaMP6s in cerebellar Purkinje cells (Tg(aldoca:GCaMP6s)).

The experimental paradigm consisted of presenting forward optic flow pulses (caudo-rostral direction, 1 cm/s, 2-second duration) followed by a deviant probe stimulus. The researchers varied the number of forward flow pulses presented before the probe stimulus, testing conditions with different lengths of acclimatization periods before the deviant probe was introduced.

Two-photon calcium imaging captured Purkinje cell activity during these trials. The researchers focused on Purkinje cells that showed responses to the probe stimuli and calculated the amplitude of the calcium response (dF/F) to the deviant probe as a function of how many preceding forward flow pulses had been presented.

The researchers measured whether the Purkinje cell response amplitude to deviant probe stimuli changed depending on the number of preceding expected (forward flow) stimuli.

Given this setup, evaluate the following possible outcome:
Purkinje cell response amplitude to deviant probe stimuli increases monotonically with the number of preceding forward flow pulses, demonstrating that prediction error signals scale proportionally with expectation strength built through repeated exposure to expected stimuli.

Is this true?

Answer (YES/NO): NO